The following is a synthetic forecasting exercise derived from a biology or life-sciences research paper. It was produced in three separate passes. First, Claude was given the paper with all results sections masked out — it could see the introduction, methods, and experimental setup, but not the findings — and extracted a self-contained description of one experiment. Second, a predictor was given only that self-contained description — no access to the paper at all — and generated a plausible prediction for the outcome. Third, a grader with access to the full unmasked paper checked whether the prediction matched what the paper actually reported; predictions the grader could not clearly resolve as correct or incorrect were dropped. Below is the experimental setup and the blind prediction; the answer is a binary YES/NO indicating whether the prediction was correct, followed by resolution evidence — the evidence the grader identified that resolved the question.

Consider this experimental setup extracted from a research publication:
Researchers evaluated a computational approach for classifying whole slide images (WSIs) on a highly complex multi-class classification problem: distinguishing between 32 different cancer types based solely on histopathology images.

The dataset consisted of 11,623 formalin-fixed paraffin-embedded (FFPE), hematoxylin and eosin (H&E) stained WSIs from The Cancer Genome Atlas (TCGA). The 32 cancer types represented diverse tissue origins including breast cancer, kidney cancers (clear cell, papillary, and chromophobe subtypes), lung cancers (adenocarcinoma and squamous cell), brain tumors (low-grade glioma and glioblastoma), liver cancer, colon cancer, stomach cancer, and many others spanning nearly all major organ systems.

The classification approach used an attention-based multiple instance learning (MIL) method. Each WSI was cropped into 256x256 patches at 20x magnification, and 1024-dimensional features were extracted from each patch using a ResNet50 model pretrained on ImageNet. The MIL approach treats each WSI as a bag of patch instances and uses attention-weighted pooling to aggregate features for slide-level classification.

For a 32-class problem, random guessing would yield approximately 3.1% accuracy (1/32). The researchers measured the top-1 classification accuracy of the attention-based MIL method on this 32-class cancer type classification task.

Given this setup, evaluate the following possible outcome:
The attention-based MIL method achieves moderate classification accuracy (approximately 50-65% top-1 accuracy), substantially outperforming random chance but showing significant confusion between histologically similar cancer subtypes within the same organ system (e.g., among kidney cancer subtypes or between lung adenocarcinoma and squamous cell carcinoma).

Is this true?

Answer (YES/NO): YES